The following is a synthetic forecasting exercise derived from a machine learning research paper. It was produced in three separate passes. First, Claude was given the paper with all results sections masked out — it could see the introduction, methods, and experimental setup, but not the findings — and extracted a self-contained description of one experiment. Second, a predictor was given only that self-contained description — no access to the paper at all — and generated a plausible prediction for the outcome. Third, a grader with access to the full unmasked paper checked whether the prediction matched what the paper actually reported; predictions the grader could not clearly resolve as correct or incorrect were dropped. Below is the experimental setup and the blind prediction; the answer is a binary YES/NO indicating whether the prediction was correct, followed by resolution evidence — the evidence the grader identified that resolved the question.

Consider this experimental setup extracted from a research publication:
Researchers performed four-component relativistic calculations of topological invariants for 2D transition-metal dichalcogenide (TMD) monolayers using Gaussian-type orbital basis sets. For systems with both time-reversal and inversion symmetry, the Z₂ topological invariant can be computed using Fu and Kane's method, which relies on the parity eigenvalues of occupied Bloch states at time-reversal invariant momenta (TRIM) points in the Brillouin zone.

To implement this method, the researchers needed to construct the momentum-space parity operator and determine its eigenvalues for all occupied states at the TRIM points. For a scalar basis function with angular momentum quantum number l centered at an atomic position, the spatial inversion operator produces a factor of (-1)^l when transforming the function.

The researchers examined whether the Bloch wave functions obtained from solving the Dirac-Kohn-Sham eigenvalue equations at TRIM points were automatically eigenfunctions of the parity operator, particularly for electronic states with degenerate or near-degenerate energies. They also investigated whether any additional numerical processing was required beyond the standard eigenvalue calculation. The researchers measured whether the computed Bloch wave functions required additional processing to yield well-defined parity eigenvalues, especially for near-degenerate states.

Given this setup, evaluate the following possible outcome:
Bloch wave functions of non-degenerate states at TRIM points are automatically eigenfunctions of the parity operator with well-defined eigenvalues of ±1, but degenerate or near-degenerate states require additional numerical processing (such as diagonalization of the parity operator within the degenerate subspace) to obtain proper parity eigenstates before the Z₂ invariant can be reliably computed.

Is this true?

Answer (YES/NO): YES